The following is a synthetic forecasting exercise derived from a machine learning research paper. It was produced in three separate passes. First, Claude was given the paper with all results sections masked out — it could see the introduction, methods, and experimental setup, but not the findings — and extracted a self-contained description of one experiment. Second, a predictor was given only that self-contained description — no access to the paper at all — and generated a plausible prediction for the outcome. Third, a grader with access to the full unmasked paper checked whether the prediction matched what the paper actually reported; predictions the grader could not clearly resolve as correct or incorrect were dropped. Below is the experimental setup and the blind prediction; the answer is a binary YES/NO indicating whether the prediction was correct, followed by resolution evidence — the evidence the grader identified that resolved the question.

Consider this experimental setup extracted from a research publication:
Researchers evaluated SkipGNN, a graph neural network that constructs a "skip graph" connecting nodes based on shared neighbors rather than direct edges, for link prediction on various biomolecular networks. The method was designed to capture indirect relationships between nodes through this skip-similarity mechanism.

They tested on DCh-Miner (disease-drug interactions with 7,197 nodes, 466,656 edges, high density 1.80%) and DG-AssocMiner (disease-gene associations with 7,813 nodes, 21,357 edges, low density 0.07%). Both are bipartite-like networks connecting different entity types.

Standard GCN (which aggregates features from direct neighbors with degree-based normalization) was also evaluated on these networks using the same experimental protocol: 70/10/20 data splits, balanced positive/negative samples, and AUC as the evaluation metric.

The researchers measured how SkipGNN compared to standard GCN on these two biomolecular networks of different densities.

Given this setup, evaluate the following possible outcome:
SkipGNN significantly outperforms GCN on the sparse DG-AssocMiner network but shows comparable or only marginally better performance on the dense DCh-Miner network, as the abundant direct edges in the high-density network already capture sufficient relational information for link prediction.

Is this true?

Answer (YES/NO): NO